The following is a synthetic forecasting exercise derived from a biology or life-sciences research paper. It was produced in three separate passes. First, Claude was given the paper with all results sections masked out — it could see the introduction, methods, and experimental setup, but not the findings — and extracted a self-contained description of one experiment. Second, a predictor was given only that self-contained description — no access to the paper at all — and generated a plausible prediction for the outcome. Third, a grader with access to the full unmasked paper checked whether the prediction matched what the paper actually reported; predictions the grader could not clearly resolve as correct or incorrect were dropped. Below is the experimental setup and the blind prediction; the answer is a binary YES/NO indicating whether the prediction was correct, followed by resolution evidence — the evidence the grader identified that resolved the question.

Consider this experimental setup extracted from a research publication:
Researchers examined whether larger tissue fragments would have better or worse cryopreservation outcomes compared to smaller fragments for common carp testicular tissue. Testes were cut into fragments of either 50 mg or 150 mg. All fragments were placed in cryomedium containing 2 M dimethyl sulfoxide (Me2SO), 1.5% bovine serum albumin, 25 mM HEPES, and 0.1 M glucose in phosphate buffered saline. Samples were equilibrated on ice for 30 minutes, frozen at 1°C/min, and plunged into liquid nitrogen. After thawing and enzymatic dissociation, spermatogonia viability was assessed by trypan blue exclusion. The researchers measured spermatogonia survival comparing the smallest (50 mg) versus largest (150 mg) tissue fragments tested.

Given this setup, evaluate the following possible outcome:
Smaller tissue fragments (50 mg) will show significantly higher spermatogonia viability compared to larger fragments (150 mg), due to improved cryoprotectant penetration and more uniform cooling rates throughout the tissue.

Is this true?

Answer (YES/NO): NO